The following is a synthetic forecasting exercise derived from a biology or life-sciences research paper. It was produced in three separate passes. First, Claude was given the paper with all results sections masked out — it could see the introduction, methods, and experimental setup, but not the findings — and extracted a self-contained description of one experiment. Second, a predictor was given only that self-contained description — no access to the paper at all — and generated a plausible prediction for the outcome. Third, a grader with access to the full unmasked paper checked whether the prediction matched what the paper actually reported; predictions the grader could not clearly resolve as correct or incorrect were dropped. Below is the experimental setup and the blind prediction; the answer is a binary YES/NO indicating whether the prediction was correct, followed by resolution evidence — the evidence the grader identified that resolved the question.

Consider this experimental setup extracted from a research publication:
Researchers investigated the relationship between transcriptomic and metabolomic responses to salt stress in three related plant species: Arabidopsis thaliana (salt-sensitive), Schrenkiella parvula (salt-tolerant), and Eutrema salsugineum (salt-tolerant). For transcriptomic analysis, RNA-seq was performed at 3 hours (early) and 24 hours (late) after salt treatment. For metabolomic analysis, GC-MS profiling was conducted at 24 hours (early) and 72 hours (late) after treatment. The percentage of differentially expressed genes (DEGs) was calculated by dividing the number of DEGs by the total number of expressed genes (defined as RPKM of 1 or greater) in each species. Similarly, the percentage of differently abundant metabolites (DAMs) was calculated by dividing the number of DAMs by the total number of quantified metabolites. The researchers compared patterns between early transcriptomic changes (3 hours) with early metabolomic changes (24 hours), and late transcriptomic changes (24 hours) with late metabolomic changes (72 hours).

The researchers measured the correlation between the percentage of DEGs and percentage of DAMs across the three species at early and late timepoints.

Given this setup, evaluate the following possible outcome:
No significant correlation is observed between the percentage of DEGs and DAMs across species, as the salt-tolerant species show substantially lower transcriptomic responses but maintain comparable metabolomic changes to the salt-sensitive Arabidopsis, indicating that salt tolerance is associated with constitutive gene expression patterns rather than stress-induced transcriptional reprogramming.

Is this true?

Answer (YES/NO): NO